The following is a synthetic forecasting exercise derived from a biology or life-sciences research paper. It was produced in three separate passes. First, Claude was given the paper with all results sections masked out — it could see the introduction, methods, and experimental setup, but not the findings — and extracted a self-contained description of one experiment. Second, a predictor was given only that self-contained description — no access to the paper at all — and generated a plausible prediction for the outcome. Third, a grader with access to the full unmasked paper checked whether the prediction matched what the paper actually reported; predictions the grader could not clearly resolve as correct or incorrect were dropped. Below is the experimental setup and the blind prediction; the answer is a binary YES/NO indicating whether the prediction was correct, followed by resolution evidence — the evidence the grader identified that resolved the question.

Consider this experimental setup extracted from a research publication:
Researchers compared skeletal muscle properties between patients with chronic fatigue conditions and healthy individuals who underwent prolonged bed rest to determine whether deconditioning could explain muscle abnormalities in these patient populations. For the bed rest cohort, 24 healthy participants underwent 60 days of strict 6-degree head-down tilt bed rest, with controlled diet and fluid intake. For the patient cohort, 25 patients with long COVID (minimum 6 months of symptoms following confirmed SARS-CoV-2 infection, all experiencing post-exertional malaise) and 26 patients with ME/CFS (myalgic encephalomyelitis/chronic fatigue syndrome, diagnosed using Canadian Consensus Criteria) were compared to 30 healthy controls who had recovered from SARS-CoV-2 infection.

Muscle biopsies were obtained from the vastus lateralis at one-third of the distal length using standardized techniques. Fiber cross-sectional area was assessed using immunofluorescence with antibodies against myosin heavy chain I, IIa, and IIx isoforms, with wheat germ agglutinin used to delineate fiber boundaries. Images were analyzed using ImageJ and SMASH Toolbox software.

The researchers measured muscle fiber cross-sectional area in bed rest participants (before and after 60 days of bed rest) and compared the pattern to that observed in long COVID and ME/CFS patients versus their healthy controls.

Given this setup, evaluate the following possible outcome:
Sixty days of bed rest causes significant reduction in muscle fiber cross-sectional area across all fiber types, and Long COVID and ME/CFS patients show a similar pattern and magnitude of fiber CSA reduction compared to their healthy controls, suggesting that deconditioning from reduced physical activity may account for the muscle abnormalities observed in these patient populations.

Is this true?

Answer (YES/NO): NO